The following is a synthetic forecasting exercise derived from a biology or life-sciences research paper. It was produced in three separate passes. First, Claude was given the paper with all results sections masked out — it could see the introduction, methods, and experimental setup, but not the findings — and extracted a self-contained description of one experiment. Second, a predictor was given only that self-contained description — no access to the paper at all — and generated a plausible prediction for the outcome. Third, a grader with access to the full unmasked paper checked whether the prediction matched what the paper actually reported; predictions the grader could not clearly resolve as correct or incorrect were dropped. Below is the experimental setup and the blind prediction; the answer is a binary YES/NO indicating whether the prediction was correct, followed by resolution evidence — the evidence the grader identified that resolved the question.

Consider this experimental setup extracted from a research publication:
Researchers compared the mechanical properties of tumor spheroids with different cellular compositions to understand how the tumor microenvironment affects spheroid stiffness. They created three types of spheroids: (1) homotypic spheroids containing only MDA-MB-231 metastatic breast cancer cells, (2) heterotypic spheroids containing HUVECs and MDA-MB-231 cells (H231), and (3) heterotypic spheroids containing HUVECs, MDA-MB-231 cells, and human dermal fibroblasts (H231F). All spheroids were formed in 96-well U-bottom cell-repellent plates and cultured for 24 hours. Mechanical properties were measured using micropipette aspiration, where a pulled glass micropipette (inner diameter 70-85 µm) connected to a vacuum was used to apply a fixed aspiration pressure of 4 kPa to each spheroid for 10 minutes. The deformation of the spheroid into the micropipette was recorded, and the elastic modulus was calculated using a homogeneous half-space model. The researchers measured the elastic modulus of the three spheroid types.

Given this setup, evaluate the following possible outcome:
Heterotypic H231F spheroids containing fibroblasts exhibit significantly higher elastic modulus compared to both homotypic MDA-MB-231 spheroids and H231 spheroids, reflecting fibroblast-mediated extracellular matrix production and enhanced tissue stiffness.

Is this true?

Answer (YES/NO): YES